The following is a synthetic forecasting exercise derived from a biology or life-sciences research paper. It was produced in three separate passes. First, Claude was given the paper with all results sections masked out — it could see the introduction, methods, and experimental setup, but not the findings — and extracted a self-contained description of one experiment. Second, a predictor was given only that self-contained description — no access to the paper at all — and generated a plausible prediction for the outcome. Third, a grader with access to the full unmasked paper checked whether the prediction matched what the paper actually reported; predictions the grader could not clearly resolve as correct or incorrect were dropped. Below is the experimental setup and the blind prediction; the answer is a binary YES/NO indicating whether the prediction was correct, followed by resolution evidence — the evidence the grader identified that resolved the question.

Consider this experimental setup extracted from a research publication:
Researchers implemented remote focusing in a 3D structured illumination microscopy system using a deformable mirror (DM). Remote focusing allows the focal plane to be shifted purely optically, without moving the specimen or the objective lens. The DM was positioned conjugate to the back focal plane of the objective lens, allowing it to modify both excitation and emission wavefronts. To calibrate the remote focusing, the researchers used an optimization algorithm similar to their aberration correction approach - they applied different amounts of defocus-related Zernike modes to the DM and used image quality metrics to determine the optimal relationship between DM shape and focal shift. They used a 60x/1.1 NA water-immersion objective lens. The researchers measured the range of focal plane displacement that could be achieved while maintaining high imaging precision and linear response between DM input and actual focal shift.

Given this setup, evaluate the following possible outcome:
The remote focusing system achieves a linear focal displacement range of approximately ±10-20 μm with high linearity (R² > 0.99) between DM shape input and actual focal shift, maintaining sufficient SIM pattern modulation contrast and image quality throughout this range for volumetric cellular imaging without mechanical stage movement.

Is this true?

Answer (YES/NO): NO